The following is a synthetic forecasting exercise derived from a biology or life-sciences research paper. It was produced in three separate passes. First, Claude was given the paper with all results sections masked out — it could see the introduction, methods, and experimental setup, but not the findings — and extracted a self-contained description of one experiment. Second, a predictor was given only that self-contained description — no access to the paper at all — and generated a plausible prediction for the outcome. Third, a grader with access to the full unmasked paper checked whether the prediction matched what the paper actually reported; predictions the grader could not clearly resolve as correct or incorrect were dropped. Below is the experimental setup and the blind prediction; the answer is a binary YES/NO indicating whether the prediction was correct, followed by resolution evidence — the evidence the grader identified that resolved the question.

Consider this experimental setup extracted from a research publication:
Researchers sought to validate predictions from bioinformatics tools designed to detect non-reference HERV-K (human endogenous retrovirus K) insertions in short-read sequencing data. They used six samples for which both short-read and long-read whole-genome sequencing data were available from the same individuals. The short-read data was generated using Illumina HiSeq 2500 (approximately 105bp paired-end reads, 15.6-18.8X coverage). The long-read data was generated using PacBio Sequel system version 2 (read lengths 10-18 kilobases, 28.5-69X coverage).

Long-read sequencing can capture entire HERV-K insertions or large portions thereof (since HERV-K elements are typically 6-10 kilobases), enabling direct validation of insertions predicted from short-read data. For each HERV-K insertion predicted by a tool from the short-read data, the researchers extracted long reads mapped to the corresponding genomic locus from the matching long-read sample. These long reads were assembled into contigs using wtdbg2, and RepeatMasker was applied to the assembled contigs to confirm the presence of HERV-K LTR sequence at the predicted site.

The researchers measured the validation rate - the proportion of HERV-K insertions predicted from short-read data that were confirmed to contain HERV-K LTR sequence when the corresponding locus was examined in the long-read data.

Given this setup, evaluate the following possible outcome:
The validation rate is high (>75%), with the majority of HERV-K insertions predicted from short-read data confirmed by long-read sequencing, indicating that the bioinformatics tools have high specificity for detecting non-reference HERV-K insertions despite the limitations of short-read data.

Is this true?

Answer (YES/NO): NO